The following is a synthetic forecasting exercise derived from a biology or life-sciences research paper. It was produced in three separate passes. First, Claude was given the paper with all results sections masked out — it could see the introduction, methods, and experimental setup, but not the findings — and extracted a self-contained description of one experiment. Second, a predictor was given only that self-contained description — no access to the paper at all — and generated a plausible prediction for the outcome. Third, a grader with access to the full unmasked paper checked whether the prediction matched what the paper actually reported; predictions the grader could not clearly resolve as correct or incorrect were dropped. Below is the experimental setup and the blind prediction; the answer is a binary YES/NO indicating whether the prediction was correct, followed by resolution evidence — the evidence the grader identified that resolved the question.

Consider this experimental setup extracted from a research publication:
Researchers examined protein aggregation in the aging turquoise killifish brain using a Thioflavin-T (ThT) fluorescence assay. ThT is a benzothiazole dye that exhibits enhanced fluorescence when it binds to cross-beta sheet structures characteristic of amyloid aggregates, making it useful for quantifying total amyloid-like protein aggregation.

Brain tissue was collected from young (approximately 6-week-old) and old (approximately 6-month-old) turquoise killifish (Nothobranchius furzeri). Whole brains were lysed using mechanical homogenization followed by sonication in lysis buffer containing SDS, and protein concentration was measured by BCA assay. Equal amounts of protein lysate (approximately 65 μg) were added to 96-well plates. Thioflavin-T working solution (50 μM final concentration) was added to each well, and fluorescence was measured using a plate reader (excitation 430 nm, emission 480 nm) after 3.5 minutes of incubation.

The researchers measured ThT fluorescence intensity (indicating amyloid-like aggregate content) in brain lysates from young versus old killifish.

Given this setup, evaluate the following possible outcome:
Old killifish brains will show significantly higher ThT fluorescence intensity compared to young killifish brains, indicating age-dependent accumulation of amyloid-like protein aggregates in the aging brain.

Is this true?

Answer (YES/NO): YES